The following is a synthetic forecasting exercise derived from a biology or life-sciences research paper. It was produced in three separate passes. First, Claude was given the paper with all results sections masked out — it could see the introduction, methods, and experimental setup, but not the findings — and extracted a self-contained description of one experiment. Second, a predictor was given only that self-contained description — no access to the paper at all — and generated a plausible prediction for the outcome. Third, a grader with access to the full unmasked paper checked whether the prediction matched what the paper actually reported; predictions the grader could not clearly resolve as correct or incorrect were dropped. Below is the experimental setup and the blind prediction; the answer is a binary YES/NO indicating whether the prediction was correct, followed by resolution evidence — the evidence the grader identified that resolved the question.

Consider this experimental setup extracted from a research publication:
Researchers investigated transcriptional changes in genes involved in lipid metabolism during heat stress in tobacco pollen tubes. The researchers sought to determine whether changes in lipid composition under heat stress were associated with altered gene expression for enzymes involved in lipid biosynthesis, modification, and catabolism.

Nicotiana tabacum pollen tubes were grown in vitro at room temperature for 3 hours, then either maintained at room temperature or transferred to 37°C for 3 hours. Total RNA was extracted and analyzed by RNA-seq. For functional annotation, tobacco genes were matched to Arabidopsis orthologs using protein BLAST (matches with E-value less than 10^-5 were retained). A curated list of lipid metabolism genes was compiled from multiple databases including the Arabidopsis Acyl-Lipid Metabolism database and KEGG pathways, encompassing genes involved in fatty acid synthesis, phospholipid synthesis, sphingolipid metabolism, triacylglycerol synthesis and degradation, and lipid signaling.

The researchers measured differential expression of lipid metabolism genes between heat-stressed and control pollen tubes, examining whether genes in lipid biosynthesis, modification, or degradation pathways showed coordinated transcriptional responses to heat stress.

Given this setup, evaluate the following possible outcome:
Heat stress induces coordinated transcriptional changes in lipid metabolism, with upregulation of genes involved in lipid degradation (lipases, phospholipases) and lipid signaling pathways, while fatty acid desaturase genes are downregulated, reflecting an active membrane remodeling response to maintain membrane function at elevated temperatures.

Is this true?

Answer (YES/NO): NO